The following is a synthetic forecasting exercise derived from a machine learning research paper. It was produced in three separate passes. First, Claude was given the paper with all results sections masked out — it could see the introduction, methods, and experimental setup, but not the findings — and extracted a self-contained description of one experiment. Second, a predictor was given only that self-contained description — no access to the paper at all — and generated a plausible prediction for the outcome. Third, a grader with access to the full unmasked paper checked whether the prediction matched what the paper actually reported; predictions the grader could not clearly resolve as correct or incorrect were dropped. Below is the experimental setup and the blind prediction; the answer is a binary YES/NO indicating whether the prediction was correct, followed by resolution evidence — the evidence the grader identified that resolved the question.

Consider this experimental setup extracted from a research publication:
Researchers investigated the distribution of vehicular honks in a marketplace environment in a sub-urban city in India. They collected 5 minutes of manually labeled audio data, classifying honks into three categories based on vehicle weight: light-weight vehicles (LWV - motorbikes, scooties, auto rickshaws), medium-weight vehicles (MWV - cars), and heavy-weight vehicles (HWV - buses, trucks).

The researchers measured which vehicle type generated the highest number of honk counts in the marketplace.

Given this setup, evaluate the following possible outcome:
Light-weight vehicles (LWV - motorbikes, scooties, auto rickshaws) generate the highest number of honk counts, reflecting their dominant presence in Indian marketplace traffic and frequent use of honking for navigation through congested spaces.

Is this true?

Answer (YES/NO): NO